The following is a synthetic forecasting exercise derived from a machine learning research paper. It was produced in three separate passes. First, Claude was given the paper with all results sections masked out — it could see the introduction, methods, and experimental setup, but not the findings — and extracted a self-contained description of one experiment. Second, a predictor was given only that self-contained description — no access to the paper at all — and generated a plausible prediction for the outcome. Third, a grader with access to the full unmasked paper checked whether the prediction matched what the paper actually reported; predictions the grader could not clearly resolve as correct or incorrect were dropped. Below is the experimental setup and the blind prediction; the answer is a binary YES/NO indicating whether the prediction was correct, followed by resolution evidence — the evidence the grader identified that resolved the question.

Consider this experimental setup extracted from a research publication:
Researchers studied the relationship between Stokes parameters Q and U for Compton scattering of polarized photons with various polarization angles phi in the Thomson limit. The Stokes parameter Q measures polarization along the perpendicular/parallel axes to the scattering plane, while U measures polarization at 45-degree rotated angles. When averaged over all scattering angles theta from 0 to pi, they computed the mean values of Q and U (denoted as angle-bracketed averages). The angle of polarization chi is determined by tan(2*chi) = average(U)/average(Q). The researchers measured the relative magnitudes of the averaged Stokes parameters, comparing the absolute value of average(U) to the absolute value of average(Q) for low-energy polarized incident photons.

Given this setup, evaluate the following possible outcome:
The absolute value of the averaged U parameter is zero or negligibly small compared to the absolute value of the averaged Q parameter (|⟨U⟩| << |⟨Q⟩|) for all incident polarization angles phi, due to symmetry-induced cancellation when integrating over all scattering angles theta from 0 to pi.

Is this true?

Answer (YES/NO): YES